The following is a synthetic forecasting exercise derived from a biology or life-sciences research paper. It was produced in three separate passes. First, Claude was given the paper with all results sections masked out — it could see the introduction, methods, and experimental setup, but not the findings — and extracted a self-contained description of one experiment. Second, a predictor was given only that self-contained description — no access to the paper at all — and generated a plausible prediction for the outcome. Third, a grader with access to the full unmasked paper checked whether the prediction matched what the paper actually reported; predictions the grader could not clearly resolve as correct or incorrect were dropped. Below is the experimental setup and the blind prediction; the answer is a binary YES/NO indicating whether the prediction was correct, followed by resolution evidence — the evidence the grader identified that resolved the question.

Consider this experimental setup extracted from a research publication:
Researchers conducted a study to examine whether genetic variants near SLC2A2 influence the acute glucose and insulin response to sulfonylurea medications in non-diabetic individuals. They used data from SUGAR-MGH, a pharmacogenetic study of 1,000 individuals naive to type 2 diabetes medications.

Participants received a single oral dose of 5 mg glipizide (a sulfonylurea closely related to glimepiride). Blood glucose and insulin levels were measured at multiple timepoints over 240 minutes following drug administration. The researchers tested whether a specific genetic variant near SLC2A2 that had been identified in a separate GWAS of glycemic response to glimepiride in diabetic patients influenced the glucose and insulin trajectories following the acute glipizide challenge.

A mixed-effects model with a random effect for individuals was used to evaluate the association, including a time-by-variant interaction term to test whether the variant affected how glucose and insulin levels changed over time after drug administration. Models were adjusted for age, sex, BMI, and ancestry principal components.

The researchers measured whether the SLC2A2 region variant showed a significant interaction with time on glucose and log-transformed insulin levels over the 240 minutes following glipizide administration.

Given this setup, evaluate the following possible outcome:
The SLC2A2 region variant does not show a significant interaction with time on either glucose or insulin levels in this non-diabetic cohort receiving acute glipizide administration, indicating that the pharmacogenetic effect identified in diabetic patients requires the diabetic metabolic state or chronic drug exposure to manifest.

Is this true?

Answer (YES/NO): NO